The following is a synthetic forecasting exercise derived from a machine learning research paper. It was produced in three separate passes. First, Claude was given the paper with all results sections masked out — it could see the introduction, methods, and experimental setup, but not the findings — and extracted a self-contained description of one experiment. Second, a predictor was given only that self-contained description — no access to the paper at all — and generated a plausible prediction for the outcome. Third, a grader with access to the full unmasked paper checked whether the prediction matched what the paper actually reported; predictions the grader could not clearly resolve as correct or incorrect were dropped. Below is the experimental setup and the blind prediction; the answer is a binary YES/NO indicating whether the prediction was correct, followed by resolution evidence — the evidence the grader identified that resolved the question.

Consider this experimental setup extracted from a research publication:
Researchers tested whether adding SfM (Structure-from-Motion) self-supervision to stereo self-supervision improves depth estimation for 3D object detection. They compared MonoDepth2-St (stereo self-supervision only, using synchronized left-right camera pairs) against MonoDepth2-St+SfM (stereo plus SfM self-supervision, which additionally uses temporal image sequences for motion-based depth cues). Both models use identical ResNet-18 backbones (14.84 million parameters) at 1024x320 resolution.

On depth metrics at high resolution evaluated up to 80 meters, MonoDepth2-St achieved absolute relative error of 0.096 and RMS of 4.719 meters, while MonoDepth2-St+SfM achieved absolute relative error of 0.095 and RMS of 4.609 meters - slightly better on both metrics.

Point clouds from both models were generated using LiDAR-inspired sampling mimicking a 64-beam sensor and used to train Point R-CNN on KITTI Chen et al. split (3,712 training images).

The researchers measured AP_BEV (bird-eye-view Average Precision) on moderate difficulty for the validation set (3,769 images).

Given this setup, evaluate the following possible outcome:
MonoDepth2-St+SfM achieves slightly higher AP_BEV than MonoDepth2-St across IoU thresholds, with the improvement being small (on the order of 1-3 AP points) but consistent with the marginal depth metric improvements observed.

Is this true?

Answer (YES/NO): NO